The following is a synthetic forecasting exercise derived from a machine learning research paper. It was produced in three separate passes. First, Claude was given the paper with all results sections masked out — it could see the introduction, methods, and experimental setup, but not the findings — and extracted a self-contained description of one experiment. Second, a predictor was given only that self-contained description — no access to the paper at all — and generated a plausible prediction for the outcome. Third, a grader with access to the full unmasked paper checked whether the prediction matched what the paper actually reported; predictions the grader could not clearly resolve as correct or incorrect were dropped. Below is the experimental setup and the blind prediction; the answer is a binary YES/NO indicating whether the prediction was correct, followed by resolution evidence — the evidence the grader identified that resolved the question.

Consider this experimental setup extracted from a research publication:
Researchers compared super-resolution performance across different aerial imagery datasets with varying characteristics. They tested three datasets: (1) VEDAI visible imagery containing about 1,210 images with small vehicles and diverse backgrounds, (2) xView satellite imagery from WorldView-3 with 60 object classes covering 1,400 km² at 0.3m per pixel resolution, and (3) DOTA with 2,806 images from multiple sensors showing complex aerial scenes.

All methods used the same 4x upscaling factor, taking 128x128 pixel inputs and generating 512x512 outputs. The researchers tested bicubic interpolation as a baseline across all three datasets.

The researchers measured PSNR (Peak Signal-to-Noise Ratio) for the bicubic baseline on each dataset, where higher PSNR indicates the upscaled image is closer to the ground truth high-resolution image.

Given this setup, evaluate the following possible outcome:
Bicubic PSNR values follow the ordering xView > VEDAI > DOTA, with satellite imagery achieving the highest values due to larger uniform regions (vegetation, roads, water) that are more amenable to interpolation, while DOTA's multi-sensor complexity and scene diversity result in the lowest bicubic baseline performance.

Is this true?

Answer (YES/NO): NO